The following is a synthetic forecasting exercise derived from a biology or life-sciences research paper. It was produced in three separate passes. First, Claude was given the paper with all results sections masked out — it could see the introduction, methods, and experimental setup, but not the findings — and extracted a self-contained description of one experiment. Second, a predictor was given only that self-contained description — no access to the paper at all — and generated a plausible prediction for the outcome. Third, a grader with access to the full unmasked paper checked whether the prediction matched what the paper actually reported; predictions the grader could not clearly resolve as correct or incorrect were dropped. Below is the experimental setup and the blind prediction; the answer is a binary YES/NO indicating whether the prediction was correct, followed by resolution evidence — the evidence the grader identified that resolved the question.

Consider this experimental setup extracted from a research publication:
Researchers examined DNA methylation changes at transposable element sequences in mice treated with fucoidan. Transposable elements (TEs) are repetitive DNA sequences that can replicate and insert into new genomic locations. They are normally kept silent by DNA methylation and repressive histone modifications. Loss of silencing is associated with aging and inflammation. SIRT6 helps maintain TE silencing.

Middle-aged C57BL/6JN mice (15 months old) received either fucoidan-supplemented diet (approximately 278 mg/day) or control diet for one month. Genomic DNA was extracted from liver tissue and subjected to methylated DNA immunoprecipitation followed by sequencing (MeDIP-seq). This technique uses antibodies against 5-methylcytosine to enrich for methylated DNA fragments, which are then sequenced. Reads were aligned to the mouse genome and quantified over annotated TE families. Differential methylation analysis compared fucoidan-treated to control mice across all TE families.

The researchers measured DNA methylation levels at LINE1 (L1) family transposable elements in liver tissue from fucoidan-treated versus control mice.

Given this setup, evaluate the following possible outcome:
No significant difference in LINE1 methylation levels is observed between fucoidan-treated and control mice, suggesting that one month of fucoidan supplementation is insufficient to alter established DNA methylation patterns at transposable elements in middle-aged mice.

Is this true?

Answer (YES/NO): NO